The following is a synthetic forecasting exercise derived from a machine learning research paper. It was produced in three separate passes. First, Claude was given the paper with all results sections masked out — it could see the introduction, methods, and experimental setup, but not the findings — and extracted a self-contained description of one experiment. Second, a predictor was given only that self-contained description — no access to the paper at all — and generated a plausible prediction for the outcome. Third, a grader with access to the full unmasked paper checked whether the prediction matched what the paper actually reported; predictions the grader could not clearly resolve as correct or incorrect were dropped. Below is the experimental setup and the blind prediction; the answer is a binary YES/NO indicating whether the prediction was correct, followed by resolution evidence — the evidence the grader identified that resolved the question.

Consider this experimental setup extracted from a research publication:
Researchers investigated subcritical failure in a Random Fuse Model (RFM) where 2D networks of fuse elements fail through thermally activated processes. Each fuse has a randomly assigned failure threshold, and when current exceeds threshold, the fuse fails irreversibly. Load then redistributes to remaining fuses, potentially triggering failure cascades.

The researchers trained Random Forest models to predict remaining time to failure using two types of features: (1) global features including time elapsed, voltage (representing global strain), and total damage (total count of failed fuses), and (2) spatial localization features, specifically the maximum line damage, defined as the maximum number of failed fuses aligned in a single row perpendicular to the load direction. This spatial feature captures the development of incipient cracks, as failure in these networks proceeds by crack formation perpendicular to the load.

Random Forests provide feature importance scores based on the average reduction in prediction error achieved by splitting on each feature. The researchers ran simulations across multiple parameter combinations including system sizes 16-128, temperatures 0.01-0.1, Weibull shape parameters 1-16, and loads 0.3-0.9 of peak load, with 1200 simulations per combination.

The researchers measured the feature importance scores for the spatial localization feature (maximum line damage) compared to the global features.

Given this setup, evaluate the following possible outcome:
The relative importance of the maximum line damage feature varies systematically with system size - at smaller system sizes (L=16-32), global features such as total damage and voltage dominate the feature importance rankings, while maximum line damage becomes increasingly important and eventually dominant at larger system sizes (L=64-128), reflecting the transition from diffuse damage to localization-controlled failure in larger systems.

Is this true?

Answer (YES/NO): NO